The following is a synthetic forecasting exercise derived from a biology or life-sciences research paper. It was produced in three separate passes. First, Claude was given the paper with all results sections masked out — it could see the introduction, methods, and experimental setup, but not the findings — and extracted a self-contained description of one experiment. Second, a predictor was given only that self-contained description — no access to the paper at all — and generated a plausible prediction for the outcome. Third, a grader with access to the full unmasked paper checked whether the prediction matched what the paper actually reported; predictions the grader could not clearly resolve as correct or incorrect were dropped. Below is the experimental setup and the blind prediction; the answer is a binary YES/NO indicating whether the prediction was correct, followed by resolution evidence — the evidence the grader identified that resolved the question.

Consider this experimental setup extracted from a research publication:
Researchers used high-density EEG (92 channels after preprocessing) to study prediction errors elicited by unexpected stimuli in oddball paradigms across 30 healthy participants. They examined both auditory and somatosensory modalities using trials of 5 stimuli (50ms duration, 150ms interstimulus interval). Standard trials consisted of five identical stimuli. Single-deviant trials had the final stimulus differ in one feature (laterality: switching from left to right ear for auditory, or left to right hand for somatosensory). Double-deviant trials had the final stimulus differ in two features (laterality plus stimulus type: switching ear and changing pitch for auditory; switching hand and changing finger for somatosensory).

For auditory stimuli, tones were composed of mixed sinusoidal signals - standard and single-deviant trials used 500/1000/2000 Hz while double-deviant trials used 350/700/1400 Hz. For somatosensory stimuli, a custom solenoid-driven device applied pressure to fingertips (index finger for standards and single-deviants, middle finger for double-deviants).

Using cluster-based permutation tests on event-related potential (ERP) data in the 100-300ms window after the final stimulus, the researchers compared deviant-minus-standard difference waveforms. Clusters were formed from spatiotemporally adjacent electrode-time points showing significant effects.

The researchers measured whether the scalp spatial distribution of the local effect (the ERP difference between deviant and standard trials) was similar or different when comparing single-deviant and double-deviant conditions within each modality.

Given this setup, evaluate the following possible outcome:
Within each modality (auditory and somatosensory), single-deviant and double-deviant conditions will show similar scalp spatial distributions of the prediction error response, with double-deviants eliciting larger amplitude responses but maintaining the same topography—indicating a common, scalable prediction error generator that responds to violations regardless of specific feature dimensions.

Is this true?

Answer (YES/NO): NO